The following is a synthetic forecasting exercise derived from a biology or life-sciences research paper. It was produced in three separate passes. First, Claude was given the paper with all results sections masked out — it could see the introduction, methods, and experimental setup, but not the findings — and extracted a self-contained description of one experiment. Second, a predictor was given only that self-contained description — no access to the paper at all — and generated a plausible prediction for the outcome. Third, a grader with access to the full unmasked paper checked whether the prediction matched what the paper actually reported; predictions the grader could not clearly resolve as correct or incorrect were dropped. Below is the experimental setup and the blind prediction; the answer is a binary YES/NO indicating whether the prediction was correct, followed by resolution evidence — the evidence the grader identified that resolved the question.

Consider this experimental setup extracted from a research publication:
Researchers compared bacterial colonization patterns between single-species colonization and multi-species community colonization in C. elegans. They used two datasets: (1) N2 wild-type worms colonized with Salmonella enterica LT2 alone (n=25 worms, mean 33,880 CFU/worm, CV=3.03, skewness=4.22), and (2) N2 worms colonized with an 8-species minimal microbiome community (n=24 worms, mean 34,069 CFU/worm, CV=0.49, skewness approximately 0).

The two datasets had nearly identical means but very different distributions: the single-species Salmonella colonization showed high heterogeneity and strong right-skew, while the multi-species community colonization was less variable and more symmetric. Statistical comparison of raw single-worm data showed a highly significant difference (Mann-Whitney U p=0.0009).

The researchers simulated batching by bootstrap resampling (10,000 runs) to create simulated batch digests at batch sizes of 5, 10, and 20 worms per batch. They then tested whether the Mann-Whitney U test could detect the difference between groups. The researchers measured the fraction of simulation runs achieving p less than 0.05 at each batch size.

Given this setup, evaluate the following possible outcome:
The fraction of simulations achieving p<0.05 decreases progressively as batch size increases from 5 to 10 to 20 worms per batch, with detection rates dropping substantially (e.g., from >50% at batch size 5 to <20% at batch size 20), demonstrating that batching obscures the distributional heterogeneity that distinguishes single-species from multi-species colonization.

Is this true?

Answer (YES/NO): YES